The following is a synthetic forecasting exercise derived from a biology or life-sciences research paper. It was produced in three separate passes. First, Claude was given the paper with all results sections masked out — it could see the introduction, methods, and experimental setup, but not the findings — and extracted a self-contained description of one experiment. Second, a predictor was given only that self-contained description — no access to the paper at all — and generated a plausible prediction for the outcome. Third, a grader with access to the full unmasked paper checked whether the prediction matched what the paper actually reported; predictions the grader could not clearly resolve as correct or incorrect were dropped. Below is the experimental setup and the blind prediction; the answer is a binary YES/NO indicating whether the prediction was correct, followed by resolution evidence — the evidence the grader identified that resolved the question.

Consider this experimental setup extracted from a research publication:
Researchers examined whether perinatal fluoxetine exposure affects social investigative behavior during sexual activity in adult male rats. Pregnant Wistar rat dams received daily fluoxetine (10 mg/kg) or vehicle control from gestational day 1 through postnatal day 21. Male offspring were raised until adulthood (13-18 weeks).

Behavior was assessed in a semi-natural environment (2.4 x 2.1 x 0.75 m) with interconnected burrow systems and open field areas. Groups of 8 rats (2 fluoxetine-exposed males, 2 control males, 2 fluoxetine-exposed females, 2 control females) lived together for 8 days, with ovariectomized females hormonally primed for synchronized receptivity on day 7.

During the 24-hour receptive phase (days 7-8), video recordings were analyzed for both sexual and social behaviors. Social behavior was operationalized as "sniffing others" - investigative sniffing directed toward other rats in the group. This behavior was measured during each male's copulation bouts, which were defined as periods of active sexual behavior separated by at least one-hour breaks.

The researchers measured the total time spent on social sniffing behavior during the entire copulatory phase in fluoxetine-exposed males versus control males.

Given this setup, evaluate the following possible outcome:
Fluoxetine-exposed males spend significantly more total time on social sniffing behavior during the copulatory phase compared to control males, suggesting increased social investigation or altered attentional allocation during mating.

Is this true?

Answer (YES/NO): NO